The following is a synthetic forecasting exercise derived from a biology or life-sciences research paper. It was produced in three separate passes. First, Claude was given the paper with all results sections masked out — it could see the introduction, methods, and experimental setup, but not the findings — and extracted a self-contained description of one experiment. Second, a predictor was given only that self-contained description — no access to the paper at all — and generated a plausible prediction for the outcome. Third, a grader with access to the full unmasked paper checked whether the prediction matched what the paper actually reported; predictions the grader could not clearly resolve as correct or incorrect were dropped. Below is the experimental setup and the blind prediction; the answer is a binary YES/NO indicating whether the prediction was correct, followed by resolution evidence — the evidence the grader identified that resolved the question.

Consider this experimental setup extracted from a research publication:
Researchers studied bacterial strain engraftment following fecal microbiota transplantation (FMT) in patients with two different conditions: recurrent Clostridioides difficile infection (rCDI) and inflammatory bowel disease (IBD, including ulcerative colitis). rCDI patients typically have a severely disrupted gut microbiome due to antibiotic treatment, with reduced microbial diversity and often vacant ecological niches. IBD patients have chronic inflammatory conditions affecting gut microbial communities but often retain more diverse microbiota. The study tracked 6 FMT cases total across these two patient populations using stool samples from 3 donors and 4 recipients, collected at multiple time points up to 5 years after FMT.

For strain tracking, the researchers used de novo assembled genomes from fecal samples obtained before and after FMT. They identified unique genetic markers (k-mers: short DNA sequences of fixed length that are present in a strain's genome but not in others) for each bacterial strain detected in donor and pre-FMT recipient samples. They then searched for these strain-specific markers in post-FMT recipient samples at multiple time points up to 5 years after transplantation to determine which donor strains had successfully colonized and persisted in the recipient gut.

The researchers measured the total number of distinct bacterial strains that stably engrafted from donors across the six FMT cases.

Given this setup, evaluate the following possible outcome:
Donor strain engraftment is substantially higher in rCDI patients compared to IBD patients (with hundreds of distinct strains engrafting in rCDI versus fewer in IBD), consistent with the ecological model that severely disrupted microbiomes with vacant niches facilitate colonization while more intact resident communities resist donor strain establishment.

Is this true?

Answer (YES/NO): YES